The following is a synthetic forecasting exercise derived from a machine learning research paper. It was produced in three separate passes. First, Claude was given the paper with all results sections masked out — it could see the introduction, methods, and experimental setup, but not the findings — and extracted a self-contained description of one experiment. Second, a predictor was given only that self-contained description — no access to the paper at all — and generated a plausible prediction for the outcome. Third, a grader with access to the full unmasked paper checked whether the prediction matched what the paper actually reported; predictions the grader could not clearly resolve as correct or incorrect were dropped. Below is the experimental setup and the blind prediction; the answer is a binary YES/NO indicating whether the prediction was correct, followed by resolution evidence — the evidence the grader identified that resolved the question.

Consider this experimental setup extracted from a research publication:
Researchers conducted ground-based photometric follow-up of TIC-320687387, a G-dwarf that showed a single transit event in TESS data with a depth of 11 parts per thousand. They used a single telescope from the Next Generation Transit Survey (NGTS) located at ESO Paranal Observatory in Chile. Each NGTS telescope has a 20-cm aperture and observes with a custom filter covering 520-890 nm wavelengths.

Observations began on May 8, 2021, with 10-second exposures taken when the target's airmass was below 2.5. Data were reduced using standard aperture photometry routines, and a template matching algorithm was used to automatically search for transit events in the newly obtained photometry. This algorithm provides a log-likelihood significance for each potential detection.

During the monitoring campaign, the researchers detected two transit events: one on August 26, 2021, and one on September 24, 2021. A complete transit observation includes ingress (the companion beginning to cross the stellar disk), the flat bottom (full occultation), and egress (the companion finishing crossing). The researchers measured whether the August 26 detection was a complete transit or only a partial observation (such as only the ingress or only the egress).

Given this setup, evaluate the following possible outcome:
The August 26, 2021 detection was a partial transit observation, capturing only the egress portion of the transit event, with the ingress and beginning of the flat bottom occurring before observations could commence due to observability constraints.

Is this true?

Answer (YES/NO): NO